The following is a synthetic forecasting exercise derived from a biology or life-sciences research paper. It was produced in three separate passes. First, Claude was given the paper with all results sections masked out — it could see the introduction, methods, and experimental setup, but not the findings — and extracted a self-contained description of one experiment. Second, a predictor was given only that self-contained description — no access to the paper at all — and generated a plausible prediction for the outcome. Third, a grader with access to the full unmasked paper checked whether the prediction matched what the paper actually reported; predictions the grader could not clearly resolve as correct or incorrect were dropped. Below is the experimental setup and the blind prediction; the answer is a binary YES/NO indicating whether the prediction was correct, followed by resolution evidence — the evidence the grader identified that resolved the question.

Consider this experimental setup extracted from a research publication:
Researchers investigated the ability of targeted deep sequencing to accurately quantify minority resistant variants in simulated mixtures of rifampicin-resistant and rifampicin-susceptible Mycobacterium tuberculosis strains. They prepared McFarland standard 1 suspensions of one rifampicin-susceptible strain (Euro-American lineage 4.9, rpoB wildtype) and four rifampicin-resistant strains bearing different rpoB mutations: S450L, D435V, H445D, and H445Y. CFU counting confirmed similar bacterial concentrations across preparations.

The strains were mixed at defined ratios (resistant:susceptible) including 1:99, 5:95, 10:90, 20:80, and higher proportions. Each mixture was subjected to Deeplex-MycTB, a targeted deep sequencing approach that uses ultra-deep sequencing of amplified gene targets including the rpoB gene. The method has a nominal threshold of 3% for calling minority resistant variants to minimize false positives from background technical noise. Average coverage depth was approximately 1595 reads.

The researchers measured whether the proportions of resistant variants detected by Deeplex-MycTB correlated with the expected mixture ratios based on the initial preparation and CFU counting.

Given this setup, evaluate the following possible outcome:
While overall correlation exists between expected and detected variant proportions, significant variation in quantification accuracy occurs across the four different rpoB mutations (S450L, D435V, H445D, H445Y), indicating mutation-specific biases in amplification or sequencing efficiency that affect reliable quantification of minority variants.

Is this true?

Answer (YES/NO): NO